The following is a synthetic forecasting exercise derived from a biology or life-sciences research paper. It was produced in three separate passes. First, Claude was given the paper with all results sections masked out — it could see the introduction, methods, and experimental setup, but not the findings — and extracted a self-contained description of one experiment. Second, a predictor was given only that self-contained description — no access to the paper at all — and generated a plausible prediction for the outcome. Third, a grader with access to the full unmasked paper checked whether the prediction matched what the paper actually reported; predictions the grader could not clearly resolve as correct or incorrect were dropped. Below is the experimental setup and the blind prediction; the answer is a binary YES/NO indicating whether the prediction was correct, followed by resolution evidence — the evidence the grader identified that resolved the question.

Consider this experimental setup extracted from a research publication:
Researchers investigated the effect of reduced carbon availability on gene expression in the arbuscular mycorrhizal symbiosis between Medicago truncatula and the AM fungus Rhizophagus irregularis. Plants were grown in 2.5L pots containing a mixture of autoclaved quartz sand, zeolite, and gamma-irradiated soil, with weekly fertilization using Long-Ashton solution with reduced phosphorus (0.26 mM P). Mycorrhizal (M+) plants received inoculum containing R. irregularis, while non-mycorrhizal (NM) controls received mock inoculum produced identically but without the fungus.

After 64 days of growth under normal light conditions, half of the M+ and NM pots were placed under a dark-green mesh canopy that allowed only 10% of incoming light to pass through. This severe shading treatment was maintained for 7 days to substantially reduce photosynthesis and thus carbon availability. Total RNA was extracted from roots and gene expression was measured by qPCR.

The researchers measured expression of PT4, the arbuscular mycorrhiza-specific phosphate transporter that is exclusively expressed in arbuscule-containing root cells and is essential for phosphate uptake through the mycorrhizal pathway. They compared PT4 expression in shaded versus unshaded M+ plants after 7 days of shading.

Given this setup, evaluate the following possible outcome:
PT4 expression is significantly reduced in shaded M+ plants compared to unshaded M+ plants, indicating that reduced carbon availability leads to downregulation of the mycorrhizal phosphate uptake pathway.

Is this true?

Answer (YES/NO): YES